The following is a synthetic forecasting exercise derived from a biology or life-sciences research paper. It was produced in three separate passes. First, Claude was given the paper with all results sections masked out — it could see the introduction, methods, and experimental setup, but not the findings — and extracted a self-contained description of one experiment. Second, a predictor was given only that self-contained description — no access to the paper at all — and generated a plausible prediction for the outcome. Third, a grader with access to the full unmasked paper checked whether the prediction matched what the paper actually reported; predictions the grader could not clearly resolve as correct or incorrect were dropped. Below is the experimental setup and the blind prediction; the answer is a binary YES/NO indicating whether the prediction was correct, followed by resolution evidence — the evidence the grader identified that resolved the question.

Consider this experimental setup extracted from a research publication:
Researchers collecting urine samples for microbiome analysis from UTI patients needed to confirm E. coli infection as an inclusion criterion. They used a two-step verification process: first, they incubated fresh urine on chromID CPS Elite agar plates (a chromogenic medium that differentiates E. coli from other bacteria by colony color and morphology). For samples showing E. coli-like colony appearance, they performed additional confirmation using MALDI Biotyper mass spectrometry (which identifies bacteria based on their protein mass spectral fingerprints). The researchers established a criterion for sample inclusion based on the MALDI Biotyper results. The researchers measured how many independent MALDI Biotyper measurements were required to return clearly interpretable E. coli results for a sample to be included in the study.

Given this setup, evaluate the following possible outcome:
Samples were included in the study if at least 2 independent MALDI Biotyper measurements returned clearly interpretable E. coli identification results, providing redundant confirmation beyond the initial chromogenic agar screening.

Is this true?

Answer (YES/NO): YES